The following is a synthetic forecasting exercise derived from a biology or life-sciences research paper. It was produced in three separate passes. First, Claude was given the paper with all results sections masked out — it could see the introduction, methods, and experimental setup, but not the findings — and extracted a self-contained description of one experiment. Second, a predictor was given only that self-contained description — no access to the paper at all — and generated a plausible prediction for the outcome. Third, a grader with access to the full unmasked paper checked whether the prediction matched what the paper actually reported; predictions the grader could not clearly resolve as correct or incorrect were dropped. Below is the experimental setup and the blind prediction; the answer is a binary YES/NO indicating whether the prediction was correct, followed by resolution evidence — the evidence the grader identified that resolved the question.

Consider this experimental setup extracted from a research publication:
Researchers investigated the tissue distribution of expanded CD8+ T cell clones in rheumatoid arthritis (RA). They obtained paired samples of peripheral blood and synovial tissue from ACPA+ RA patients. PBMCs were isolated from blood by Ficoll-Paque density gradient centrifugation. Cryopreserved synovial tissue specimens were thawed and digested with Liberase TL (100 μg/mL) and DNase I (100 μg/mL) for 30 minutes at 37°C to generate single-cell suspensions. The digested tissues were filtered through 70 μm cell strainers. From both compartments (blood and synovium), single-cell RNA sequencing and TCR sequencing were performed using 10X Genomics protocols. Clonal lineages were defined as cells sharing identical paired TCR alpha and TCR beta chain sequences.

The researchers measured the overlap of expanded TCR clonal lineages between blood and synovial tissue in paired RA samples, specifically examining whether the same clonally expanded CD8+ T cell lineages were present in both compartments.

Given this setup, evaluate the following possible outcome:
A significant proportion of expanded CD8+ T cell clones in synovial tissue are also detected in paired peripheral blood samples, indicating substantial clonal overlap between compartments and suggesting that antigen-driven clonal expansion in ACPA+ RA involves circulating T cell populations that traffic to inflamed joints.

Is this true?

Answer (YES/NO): YES